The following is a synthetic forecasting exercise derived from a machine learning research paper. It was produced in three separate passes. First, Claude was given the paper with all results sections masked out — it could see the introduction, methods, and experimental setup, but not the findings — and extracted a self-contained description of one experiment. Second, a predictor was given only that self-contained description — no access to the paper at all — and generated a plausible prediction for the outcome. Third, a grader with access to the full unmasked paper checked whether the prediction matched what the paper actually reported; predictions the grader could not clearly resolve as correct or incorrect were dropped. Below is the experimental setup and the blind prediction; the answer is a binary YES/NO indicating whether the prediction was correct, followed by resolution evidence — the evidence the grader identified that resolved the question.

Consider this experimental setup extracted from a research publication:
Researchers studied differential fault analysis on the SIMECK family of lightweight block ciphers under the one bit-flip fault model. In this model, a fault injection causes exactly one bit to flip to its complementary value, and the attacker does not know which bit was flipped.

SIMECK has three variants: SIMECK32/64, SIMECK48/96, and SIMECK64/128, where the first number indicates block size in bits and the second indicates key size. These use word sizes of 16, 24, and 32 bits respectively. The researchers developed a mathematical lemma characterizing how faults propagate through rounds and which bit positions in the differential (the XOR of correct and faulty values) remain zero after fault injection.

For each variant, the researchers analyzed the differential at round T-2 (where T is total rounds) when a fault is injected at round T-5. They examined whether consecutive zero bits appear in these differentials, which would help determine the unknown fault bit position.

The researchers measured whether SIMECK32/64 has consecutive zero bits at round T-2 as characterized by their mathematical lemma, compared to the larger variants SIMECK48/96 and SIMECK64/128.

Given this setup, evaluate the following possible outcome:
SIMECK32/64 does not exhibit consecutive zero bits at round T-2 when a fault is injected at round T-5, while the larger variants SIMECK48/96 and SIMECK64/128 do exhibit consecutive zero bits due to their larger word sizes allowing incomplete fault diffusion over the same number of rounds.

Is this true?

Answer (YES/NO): YES